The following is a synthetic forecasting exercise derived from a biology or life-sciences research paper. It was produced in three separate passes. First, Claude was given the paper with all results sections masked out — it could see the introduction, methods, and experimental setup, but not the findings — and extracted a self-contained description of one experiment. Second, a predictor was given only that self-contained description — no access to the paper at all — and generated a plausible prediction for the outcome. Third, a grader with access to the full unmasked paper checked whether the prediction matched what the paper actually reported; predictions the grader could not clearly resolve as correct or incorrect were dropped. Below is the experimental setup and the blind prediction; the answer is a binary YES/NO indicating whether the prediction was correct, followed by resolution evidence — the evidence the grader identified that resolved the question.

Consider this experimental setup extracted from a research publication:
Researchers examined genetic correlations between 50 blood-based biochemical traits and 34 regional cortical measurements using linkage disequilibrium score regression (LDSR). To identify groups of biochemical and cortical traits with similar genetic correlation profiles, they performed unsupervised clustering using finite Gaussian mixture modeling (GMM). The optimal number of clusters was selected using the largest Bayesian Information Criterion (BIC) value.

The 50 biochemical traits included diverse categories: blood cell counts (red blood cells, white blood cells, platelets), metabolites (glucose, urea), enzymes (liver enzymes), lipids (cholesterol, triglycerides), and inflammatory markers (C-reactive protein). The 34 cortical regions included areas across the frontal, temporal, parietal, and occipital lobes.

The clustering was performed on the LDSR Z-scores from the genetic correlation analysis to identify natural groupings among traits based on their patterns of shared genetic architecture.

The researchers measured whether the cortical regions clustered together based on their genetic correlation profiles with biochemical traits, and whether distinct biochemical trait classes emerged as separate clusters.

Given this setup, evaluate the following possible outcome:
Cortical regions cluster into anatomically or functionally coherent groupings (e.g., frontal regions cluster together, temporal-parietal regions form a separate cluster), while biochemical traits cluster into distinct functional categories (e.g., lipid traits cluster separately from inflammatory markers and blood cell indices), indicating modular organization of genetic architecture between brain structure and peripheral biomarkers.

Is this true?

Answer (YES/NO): NO